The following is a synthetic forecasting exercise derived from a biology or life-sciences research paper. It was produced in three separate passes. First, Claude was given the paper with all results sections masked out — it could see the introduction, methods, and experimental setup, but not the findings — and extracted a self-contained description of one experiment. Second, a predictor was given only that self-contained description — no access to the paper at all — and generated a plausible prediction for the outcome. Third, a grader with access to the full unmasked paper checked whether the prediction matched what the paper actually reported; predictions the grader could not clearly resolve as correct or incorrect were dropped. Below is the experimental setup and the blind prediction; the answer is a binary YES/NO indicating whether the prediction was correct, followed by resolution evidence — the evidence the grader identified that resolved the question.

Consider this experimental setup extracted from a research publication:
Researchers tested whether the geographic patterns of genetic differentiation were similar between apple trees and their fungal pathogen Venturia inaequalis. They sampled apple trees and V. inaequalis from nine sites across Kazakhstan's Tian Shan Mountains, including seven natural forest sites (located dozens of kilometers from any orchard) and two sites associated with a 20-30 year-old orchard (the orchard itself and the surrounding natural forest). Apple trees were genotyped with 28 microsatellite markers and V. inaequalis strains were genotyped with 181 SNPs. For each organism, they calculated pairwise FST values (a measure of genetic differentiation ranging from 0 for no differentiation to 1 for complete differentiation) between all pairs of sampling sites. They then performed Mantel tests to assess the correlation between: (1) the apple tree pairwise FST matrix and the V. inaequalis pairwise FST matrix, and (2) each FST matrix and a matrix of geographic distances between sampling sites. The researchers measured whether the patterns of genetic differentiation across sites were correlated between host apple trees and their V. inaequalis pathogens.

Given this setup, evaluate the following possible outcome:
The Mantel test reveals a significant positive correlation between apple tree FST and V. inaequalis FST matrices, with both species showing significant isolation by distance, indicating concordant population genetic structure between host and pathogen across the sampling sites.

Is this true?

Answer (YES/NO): NO